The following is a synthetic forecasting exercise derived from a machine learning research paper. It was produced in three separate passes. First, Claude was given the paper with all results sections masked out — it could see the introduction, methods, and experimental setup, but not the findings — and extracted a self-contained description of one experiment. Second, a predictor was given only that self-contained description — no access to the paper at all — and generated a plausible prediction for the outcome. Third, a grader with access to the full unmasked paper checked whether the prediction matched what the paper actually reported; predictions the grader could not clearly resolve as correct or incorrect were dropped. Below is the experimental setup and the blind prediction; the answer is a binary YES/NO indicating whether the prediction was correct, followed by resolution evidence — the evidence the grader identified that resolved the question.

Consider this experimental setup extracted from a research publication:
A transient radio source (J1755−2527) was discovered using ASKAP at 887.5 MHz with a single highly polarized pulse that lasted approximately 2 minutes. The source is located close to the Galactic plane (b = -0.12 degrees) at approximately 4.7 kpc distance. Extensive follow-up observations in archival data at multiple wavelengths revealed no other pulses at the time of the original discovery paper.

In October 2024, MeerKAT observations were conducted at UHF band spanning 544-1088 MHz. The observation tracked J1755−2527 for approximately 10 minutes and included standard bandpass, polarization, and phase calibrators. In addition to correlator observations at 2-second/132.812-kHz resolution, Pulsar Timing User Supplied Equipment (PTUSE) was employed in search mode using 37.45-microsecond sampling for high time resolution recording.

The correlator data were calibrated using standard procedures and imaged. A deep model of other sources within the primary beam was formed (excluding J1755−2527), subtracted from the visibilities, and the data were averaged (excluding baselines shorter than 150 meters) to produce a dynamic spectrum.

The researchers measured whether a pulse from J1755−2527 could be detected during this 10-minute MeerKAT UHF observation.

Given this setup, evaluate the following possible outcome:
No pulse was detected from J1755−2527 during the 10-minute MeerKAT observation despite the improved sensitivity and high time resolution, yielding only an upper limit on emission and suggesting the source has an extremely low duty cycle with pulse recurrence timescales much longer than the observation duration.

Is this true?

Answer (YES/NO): NO